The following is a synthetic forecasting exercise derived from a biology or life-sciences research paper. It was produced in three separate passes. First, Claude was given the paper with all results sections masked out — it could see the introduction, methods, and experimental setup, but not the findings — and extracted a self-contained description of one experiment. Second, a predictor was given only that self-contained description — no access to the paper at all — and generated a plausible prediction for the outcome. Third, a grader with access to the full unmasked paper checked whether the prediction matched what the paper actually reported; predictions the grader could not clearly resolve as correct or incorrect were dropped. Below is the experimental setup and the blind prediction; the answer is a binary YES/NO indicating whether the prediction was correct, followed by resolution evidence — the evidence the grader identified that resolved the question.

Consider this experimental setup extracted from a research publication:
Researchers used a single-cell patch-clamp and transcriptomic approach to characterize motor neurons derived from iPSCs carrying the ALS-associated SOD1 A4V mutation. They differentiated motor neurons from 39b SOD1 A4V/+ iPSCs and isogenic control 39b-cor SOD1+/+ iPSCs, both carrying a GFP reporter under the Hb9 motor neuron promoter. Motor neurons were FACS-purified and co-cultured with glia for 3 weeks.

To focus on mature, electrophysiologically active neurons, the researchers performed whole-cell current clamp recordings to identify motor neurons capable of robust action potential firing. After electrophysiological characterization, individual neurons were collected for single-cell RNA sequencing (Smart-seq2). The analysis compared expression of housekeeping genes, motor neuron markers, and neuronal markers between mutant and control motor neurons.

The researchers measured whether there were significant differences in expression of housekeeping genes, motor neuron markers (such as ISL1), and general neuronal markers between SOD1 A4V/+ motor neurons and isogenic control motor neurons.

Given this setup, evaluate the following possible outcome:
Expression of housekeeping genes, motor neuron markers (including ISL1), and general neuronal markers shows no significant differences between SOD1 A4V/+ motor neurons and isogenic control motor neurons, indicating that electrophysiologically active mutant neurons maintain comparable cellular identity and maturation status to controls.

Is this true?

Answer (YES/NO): YES